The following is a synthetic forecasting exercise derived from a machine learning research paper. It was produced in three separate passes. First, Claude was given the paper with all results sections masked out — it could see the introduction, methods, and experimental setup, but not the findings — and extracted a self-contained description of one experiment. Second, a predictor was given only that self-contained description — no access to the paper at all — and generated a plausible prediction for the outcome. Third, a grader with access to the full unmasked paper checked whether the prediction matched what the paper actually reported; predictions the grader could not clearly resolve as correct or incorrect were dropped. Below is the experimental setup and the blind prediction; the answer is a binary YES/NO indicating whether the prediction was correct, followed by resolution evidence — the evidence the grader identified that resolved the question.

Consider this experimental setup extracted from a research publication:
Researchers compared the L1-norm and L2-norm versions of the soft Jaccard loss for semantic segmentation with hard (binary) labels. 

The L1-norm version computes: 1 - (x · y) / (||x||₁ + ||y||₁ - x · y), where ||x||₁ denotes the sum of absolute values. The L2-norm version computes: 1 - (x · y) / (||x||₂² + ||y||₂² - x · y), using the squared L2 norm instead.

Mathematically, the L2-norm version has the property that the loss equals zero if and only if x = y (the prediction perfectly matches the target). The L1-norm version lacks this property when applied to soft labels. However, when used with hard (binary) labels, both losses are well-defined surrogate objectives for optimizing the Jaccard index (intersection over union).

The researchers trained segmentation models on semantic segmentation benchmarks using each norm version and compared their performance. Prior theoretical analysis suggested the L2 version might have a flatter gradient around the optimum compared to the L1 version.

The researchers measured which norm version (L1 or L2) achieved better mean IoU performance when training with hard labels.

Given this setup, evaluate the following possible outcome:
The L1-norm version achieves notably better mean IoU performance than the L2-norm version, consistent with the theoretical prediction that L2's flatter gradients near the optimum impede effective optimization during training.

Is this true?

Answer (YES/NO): YES